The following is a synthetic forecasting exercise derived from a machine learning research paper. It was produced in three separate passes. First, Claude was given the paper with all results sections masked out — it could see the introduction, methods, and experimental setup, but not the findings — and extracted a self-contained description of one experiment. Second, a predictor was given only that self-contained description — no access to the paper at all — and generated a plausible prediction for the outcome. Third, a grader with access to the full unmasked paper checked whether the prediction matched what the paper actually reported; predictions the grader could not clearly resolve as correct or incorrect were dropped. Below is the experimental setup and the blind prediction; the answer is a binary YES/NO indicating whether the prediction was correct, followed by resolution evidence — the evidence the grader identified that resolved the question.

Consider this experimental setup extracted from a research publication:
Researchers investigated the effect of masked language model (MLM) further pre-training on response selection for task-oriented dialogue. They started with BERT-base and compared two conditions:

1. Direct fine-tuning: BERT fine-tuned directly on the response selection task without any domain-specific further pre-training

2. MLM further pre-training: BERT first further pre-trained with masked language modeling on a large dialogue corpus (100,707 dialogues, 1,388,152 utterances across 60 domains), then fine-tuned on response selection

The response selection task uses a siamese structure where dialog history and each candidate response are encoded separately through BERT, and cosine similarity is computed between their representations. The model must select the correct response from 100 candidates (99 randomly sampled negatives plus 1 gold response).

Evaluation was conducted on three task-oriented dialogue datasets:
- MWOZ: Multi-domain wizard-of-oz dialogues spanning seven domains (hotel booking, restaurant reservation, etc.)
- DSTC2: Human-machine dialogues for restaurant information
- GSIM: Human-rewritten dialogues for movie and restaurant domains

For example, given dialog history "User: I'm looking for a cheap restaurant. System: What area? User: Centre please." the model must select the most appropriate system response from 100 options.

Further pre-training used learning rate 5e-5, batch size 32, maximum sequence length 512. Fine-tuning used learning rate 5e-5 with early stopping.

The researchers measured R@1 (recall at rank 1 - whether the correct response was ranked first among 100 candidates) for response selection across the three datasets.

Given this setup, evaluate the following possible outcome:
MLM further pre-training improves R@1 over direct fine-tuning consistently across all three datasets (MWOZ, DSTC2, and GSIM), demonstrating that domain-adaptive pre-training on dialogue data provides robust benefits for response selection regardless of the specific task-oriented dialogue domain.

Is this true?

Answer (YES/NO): YES